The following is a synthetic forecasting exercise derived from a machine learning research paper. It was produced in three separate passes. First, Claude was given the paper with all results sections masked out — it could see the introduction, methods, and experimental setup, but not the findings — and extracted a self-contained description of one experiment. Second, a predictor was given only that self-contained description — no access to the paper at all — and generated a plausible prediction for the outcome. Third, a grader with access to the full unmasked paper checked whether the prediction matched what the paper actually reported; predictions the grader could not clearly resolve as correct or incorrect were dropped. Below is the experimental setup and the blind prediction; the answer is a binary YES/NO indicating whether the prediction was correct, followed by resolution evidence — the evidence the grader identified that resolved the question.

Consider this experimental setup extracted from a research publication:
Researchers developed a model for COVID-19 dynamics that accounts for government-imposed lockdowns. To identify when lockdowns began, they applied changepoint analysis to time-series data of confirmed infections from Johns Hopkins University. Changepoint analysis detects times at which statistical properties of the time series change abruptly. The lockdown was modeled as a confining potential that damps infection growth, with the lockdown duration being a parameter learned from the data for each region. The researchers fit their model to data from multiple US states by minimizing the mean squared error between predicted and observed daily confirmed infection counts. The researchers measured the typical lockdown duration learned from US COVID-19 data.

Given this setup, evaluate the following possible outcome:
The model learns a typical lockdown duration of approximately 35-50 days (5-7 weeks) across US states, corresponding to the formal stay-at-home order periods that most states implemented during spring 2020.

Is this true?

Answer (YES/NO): NO